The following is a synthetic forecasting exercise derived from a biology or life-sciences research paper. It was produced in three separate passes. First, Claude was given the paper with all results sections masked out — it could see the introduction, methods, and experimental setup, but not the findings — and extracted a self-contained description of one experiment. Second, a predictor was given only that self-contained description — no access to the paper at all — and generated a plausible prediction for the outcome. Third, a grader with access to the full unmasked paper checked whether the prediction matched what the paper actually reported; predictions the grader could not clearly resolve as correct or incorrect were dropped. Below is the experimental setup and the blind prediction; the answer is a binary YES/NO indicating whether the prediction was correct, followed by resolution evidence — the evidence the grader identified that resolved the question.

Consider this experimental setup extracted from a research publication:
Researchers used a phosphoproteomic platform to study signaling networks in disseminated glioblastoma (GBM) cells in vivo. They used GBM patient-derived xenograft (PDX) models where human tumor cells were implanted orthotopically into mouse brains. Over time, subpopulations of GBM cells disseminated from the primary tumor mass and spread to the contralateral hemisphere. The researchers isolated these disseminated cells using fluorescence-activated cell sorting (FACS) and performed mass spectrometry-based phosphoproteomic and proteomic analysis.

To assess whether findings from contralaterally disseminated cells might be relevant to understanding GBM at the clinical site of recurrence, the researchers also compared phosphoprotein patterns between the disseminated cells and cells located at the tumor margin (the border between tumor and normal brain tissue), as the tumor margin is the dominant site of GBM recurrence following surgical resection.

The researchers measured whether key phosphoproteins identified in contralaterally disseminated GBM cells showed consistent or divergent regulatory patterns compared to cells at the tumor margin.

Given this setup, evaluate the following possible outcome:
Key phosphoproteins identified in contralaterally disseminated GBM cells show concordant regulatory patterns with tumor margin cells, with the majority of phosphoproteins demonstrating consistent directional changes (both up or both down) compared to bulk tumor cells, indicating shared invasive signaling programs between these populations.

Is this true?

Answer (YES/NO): YES